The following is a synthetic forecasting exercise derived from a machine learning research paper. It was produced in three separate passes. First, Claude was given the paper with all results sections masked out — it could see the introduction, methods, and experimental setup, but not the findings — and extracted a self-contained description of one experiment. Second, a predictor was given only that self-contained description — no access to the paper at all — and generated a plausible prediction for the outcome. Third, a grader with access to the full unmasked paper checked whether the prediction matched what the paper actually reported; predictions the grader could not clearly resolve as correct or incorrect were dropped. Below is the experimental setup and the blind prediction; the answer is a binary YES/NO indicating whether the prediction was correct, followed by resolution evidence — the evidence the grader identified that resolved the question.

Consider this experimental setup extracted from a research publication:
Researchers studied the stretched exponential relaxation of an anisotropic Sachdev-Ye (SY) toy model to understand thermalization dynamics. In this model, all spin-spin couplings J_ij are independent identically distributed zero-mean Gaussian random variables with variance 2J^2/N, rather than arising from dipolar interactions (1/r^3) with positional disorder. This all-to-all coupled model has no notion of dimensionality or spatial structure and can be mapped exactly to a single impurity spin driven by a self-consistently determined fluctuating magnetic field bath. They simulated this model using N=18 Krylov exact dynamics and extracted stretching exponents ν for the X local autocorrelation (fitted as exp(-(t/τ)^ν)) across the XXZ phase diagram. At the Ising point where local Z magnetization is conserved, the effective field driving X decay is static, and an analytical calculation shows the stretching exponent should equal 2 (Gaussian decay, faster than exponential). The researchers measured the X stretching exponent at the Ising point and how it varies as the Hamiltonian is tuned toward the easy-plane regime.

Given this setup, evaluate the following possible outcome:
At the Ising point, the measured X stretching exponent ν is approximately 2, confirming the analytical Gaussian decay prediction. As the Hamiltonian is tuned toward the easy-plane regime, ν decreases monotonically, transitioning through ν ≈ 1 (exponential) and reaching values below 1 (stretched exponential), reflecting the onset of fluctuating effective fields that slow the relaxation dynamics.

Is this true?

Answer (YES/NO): NO